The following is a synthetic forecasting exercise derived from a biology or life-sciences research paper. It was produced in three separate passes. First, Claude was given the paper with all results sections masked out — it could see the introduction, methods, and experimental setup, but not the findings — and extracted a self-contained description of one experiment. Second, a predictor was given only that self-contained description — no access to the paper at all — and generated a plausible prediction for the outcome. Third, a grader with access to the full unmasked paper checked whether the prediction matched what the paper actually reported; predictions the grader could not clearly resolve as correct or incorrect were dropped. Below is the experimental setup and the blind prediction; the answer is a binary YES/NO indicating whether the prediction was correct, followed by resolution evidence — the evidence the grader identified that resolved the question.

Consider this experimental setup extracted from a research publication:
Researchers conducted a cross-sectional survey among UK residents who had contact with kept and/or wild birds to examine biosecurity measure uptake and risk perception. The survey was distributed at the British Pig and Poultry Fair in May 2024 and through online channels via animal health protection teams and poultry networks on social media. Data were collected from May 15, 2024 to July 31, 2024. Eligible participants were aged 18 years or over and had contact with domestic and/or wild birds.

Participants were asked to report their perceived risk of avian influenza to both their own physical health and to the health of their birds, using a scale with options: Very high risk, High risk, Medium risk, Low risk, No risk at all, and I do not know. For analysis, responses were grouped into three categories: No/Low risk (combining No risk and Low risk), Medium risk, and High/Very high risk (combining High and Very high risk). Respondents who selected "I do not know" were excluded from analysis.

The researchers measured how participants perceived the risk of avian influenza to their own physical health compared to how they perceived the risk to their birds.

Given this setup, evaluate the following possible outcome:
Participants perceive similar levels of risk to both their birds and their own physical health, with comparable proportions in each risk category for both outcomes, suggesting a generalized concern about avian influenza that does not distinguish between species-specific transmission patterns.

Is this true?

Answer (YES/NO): NO